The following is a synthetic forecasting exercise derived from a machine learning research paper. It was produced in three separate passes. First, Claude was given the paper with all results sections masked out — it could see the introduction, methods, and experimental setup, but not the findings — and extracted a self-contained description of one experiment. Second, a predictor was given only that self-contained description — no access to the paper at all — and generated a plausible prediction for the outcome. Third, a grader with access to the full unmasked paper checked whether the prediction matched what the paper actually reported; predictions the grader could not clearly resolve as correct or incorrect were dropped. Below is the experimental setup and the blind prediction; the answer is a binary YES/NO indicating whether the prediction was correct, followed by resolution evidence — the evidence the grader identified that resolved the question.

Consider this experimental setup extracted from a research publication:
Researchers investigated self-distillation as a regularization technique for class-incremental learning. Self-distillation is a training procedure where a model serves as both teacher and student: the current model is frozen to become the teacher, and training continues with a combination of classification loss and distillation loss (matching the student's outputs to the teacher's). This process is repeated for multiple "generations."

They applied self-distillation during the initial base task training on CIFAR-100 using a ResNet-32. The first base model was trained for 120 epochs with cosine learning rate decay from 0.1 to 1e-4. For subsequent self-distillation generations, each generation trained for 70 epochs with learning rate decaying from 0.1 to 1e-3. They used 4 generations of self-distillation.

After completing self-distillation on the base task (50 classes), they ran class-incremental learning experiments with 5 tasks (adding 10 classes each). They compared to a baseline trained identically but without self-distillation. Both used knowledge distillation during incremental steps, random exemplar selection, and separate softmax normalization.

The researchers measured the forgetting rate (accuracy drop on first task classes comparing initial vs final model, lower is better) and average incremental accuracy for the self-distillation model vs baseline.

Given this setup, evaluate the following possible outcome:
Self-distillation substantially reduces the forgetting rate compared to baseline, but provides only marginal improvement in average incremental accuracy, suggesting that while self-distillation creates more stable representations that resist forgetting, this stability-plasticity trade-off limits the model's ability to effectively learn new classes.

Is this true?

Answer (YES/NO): NO